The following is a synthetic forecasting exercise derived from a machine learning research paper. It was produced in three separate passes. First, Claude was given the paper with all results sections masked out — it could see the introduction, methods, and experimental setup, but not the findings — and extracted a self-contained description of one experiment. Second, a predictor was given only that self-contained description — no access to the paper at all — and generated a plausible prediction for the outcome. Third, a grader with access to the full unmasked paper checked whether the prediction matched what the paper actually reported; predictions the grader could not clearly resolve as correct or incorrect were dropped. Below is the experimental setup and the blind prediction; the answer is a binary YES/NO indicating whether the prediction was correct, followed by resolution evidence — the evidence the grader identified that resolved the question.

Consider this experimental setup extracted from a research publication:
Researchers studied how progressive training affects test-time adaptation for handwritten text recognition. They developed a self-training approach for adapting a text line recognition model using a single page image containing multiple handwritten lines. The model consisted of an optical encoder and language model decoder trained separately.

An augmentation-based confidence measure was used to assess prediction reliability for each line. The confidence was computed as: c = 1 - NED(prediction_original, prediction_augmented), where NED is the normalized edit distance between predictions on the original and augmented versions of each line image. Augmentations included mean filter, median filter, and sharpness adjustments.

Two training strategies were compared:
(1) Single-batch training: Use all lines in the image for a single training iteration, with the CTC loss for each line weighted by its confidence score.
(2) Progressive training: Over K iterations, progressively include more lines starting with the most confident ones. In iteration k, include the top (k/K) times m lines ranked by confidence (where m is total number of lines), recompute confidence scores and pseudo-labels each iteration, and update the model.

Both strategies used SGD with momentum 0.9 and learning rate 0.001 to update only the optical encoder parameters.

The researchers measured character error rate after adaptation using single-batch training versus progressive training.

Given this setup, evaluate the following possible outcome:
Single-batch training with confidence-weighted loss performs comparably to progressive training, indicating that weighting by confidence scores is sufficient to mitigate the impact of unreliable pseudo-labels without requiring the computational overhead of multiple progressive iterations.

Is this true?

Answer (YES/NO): NO